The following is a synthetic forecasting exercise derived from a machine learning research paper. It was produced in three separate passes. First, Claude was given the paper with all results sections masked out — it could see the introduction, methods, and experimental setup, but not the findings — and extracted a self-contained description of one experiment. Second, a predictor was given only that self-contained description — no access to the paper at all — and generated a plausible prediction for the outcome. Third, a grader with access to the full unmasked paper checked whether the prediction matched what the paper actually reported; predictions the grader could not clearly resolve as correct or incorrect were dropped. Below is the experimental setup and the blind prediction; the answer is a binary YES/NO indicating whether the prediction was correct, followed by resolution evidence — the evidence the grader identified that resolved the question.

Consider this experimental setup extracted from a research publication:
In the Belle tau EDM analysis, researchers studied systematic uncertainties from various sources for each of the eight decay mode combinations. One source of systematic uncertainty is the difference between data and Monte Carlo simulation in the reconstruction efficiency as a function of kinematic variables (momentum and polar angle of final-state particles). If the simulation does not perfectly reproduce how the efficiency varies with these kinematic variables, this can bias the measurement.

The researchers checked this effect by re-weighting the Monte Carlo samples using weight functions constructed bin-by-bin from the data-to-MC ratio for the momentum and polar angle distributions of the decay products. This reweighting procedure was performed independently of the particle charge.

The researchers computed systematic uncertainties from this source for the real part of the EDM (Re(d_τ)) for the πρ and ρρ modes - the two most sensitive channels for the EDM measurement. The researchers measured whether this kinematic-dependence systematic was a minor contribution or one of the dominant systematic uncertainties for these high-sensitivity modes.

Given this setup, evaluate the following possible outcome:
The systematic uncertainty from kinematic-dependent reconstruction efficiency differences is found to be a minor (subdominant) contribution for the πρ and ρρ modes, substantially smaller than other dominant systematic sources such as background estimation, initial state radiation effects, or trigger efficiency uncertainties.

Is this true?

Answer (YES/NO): NO